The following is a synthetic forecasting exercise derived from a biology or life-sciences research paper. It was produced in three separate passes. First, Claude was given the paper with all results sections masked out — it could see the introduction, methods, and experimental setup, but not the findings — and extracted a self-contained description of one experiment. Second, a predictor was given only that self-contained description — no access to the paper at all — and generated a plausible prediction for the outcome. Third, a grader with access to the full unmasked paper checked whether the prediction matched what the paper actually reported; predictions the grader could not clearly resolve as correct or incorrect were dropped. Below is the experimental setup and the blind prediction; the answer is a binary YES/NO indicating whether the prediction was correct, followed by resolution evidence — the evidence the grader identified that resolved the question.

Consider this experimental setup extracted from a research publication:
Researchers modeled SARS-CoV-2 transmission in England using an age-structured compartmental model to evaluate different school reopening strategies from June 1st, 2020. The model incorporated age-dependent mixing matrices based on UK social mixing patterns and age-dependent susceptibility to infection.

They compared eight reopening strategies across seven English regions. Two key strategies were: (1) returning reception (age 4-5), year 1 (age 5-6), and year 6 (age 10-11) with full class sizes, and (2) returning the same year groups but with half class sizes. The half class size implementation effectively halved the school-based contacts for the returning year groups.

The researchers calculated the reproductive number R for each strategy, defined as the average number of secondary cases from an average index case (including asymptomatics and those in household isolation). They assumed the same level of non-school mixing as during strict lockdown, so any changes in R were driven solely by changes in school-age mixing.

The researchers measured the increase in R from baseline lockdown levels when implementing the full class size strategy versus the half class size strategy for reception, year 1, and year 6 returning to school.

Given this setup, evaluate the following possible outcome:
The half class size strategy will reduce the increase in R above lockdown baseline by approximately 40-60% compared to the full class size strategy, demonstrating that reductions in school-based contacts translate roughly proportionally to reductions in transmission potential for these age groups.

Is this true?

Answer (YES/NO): YES